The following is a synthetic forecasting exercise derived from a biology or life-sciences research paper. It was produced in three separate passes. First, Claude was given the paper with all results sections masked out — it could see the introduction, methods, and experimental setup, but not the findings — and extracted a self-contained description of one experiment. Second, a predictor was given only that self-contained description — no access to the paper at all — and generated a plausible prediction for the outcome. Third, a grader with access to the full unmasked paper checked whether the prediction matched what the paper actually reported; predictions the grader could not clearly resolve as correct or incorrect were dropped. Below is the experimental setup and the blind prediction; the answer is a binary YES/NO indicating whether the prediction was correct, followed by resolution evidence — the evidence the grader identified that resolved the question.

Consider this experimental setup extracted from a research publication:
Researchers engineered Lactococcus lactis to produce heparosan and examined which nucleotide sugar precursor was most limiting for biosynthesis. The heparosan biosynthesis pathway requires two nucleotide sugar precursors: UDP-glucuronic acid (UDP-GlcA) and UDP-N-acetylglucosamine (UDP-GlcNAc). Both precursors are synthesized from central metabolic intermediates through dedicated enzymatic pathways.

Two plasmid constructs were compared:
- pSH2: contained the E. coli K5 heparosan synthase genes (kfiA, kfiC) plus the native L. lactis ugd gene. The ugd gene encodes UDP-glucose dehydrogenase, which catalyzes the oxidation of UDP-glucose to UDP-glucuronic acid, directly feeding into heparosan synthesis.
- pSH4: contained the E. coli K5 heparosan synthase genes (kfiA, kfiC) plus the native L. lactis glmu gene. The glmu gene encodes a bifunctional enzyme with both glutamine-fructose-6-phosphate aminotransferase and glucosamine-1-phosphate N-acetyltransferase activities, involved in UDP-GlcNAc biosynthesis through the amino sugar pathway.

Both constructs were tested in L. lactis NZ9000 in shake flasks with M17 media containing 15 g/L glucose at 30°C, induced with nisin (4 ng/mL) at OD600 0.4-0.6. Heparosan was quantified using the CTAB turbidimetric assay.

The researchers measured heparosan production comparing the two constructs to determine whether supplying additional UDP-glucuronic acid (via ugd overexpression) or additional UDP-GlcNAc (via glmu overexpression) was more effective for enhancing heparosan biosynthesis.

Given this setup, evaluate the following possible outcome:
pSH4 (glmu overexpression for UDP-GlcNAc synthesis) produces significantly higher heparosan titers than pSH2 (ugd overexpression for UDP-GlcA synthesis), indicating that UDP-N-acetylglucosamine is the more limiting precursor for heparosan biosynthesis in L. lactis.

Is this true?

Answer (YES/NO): NO